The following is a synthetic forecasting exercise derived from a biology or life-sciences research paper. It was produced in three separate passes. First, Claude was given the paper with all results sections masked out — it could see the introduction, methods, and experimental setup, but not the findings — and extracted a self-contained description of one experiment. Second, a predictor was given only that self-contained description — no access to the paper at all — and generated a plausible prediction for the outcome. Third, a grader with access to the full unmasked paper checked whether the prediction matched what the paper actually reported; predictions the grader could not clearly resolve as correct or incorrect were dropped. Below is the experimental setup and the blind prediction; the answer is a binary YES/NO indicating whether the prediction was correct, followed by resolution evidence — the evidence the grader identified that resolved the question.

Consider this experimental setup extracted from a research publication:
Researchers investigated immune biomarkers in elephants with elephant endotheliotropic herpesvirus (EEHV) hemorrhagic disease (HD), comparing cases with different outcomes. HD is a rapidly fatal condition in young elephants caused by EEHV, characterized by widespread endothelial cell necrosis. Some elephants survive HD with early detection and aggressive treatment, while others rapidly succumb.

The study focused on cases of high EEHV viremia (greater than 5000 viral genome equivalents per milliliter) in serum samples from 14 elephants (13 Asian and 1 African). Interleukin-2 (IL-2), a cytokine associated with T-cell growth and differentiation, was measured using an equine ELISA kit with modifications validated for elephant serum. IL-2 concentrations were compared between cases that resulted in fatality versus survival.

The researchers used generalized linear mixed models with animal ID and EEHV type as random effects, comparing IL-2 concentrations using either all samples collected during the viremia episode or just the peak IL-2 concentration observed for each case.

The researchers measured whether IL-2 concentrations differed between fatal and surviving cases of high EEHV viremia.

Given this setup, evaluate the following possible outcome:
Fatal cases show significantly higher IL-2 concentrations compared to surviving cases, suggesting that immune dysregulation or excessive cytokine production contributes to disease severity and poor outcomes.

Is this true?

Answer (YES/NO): NO